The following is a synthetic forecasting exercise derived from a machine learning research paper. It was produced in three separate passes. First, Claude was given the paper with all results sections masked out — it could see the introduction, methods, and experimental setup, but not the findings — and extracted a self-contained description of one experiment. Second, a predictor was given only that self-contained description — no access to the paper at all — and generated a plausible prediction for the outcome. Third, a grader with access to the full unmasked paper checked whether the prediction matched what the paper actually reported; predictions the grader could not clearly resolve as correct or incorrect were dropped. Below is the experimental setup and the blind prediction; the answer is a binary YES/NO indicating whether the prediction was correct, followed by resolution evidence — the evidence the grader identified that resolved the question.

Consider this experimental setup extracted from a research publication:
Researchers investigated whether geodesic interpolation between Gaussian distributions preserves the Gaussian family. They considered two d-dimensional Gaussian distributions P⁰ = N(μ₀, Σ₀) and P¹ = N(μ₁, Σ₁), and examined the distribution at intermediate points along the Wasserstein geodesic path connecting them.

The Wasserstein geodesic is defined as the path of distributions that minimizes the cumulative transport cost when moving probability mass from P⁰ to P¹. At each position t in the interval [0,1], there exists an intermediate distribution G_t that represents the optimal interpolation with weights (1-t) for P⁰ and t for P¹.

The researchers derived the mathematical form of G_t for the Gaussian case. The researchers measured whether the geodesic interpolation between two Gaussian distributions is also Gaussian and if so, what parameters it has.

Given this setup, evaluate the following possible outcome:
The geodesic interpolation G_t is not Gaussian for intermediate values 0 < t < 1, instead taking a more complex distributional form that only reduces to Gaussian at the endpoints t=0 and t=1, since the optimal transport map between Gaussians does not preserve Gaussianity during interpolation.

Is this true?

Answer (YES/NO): NO